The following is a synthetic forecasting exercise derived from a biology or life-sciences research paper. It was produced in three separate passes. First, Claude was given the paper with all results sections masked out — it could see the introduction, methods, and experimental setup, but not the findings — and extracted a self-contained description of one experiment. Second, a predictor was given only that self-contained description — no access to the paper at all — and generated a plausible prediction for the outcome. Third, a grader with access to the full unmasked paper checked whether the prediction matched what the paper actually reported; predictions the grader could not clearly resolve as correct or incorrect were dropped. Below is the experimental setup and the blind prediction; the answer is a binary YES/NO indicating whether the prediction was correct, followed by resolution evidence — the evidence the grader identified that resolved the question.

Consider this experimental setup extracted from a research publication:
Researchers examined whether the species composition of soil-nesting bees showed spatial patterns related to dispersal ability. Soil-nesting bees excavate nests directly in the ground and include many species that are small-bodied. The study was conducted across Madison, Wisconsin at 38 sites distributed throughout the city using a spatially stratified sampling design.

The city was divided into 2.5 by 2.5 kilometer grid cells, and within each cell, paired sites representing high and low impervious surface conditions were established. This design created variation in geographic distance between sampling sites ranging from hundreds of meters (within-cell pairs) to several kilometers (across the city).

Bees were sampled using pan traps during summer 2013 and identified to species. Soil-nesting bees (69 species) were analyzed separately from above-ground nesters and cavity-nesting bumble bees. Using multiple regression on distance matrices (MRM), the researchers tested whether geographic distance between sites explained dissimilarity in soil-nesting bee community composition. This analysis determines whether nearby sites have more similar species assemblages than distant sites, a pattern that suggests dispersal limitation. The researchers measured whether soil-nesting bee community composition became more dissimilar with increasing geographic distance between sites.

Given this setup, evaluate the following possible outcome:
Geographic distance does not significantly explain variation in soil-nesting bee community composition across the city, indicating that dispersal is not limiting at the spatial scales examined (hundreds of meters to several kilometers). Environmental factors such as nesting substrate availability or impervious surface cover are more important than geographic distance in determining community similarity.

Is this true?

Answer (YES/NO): NO